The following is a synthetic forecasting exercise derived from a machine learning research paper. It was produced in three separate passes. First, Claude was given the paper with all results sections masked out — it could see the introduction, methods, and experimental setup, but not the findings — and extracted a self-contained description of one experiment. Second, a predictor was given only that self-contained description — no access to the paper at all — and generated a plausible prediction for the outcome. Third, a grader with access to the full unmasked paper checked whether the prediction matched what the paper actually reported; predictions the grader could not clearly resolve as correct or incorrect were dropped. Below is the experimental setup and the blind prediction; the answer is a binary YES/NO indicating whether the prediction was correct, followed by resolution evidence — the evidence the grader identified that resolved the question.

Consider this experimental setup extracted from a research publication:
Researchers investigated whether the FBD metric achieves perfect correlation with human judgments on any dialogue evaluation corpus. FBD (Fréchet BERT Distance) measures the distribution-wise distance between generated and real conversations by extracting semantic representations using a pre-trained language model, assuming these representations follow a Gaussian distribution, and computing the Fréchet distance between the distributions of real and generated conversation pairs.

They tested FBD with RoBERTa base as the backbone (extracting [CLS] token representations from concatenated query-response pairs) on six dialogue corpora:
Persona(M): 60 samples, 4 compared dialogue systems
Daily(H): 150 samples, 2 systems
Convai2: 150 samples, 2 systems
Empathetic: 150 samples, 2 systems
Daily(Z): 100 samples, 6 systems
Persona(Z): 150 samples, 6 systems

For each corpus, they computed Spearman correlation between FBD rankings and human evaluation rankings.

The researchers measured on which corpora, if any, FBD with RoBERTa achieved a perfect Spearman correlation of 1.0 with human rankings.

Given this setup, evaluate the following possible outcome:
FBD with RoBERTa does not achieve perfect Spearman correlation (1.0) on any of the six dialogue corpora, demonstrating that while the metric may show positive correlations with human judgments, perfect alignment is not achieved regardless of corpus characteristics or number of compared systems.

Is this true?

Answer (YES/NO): NO